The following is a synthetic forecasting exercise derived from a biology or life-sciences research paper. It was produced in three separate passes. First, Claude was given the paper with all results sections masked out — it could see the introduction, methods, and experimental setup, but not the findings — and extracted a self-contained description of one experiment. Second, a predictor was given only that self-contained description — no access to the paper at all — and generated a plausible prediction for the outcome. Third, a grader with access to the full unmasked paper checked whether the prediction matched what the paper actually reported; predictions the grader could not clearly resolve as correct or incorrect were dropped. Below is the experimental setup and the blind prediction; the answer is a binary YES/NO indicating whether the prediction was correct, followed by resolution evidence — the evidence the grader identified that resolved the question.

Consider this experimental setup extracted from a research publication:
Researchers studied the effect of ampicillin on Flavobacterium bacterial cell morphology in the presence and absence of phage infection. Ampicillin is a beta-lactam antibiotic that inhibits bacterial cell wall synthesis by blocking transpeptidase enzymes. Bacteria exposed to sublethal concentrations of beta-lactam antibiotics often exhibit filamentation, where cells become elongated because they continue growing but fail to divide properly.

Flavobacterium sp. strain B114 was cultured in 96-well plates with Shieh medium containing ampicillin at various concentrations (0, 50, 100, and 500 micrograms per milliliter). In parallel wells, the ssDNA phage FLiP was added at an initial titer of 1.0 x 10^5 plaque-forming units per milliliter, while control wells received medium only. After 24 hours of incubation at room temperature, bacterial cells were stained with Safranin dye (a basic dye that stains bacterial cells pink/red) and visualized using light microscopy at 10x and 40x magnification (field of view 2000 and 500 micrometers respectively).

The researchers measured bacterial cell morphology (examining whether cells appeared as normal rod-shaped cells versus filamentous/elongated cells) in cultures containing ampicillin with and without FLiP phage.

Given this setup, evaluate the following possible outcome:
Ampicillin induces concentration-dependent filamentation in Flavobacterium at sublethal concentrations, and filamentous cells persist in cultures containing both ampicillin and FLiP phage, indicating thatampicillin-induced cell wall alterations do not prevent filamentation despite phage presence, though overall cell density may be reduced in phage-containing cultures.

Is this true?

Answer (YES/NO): YES